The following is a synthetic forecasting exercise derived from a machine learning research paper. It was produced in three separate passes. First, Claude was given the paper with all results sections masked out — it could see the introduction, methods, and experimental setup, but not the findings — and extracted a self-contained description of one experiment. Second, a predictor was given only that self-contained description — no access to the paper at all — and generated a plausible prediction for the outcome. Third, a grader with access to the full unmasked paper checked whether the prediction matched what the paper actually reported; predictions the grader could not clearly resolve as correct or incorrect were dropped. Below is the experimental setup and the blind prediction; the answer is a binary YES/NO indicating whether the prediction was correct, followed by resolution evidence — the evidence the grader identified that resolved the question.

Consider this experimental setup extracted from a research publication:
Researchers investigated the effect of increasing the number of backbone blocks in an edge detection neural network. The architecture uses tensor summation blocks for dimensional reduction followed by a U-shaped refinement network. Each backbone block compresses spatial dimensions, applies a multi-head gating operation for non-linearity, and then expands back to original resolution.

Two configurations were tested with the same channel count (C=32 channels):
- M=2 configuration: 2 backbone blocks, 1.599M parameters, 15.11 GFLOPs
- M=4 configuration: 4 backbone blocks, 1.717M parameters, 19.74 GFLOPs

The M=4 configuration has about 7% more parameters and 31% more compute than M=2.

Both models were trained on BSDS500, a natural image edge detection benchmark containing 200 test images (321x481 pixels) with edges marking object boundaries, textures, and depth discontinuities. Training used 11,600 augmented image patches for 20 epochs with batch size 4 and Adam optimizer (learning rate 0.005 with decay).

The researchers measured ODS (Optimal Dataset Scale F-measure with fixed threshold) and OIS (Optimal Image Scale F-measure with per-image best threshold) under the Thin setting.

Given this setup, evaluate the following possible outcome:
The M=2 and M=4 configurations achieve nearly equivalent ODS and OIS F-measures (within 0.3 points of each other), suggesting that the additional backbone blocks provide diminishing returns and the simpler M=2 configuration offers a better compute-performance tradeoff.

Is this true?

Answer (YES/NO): NO